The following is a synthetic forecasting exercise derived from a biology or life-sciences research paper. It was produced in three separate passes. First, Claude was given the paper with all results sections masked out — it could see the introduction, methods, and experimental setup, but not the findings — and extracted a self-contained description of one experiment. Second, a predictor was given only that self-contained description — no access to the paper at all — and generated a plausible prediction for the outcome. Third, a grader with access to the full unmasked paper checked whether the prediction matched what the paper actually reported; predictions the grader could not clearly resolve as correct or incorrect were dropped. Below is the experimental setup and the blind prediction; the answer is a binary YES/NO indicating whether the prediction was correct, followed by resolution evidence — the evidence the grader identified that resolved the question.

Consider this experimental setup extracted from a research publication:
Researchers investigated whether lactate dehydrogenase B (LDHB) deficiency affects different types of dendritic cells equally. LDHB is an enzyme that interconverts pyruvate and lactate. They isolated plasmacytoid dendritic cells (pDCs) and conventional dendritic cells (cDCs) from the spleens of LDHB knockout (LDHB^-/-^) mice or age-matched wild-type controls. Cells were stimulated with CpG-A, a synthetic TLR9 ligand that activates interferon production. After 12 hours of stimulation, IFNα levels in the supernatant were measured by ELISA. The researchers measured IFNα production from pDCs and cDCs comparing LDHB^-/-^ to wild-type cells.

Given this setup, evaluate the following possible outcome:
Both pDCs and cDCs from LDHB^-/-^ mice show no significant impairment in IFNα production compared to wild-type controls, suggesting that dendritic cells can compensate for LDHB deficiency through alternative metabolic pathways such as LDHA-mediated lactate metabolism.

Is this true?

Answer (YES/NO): NO